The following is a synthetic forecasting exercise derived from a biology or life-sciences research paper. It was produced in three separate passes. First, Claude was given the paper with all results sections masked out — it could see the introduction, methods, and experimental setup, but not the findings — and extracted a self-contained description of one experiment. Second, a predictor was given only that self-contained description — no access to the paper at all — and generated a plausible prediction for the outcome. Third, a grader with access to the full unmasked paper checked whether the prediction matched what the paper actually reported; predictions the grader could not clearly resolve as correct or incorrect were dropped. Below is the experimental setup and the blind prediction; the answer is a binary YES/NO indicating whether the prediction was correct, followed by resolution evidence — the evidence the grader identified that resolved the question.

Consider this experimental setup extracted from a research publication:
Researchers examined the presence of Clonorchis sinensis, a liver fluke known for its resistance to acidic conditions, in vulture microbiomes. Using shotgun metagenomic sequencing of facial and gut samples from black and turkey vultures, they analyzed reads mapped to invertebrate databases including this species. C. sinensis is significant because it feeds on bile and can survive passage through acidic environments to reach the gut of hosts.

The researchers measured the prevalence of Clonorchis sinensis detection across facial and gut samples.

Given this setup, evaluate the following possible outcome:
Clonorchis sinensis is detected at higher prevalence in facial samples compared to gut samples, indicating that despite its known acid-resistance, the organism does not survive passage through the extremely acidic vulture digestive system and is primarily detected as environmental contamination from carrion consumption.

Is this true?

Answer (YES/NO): NO